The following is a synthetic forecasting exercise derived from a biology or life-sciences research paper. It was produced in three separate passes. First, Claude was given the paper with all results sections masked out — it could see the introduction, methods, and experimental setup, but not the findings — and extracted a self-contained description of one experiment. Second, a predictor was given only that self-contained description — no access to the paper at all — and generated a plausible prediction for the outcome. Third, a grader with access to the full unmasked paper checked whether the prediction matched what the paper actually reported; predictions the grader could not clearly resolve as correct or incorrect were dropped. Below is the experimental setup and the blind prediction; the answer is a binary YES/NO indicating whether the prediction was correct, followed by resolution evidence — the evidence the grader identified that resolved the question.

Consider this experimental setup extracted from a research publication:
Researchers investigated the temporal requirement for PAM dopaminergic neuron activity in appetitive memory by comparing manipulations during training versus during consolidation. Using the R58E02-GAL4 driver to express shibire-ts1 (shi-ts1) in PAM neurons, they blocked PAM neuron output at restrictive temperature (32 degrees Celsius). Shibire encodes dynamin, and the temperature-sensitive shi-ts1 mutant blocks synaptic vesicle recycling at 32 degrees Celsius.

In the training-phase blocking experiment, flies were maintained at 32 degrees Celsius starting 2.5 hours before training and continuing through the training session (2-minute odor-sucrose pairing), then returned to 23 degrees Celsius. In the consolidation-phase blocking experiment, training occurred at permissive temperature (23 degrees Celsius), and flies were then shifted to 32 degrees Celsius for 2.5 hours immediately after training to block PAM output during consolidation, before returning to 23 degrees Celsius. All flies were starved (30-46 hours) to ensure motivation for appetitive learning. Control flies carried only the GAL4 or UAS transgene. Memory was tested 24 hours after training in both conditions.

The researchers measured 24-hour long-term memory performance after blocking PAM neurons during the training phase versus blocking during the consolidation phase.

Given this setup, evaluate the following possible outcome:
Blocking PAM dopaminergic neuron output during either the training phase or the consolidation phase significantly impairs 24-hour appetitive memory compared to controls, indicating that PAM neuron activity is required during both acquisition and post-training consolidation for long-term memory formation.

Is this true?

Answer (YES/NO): NO